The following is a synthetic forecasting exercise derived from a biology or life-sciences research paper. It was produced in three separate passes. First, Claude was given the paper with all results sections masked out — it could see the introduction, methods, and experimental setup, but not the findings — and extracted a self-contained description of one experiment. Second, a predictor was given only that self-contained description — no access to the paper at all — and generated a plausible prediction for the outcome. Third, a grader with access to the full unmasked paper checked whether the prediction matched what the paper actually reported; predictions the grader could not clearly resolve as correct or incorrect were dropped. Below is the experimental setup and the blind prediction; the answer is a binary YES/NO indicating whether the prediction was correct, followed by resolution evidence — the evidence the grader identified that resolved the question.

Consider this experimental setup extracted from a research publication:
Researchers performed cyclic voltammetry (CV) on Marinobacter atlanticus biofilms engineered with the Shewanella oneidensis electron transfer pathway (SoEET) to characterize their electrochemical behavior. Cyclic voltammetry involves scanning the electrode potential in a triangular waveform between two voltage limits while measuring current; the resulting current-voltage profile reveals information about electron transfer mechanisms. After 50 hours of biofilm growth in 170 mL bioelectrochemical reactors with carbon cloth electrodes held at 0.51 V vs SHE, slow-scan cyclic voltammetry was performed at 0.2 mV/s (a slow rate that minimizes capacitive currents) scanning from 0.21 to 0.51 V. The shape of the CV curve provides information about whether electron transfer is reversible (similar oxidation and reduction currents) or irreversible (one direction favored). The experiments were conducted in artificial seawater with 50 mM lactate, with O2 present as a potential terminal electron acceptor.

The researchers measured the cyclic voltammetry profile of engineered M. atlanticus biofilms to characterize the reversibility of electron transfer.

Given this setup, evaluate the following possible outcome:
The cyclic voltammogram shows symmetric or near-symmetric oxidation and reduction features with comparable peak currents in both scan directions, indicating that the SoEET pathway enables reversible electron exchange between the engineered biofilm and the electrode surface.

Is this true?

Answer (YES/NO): NO